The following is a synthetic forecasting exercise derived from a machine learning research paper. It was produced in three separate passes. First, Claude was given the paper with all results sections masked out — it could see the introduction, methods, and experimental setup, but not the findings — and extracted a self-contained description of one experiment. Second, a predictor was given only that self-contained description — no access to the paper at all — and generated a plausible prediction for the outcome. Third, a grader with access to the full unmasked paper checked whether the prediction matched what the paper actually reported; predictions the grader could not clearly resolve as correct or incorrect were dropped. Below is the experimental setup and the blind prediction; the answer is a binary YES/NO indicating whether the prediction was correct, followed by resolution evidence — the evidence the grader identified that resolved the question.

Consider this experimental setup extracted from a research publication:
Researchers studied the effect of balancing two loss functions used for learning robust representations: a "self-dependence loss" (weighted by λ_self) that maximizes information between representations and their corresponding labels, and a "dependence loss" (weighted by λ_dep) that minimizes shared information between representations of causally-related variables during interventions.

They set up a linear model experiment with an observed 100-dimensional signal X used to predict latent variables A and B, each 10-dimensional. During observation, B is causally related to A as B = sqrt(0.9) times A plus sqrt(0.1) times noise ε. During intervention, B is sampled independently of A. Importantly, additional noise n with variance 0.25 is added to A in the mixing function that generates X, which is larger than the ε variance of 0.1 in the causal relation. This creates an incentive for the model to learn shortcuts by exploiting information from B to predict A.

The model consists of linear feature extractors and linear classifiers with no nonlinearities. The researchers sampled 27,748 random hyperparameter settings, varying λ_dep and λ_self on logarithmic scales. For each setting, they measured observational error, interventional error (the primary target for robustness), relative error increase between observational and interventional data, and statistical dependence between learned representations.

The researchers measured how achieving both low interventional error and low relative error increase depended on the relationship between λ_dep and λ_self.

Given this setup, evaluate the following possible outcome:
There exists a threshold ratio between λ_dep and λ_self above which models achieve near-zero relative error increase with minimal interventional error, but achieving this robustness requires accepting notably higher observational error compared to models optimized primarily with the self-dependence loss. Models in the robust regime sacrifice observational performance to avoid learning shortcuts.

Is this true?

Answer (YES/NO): NO